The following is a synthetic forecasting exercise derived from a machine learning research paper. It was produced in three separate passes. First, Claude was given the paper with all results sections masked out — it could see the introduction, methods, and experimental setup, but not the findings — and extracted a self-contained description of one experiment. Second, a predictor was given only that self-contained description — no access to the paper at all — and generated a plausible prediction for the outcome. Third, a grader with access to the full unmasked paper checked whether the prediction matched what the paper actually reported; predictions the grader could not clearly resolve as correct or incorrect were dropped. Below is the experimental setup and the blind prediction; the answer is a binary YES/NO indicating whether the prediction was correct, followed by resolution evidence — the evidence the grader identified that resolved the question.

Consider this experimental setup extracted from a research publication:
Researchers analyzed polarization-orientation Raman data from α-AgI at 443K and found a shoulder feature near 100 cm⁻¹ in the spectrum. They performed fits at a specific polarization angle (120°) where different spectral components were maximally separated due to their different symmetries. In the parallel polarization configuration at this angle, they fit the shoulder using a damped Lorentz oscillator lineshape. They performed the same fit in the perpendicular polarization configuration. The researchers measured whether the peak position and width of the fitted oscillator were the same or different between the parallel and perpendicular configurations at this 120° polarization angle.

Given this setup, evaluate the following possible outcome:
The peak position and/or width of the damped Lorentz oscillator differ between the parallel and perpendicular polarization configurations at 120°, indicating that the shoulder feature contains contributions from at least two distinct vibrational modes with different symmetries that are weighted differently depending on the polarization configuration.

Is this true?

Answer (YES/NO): YES